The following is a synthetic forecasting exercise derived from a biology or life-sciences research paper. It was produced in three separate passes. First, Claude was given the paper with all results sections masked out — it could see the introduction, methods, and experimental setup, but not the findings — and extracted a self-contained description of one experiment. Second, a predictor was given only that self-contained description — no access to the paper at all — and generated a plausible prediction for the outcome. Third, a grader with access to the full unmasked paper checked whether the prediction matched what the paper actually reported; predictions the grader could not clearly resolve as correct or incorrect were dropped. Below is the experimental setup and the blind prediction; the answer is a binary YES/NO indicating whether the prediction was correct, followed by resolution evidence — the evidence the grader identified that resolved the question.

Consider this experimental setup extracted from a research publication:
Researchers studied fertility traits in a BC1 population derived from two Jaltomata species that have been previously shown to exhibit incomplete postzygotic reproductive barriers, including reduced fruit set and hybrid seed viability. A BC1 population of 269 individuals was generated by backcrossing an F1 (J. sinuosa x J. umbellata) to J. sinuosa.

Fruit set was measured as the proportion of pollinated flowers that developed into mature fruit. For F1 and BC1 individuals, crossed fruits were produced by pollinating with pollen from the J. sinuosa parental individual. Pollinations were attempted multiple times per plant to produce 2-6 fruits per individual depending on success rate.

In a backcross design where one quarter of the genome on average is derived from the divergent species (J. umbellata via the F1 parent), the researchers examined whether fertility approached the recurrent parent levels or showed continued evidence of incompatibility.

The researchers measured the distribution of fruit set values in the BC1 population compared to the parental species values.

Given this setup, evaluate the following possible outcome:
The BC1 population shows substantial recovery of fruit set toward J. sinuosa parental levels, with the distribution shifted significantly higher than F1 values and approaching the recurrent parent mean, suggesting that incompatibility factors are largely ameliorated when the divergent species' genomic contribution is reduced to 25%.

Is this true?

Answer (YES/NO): NO